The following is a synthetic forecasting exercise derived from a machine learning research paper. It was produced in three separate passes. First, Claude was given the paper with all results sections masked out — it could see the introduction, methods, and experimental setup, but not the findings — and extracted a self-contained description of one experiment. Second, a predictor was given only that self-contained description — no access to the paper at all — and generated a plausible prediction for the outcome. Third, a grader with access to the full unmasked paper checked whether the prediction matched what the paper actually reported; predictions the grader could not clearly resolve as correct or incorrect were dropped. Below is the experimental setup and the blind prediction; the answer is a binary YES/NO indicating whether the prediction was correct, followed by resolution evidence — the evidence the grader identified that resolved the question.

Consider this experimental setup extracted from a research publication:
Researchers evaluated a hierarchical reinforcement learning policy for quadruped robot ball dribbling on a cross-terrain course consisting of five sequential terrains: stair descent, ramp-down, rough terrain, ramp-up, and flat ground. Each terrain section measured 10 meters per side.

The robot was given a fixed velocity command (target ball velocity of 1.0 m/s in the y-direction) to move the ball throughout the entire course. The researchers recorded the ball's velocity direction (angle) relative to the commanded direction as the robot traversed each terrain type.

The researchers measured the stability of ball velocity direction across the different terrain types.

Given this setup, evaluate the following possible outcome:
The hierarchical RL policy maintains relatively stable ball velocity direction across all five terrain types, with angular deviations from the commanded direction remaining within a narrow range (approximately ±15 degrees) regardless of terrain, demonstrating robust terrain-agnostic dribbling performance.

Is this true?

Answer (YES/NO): NO